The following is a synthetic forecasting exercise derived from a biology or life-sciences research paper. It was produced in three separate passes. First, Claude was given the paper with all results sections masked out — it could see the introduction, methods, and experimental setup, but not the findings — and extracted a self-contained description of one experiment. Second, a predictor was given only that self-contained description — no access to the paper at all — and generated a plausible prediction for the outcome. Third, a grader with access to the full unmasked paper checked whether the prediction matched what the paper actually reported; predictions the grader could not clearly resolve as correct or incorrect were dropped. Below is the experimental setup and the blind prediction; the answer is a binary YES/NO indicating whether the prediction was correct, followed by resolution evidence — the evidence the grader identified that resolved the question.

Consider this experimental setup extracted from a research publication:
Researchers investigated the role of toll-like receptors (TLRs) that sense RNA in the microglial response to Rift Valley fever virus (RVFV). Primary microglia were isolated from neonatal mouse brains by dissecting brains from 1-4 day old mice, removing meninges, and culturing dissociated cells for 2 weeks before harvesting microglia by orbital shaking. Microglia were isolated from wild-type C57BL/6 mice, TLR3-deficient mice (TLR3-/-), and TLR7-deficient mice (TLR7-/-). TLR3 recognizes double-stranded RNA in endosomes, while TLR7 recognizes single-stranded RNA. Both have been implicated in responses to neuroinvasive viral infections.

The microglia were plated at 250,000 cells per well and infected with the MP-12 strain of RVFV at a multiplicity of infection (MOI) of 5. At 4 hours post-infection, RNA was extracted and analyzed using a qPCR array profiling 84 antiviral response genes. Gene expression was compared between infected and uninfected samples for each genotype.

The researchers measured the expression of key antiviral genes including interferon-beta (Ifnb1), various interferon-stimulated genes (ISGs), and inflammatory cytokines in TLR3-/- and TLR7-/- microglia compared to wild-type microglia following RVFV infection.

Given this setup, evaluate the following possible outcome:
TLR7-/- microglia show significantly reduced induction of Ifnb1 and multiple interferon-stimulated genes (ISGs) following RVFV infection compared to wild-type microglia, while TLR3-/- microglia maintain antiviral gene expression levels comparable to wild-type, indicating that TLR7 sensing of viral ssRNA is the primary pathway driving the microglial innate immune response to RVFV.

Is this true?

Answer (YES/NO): NO